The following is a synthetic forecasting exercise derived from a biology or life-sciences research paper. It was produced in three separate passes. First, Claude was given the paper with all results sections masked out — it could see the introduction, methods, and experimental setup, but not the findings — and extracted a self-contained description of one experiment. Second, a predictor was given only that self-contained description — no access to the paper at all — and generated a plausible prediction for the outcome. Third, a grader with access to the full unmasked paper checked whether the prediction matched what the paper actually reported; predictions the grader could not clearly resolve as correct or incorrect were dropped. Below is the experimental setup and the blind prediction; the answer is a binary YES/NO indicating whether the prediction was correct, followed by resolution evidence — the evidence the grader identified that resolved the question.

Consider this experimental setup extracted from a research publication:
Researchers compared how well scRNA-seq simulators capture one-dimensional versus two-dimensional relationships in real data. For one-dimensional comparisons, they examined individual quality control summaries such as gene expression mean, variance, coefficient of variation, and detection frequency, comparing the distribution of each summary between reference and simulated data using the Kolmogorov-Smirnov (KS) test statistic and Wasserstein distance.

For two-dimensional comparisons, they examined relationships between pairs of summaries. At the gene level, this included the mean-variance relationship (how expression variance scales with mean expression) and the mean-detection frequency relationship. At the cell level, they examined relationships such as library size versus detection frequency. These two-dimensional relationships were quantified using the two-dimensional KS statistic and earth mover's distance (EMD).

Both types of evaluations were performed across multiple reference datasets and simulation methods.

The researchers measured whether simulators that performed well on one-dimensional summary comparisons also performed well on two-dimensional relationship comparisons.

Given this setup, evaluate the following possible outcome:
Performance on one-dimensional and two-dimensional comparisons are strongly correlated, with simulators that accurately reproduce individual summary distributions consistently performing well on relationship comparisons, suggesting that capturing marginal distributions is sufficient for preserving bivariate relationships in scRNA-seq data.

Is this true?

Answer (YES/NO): YES